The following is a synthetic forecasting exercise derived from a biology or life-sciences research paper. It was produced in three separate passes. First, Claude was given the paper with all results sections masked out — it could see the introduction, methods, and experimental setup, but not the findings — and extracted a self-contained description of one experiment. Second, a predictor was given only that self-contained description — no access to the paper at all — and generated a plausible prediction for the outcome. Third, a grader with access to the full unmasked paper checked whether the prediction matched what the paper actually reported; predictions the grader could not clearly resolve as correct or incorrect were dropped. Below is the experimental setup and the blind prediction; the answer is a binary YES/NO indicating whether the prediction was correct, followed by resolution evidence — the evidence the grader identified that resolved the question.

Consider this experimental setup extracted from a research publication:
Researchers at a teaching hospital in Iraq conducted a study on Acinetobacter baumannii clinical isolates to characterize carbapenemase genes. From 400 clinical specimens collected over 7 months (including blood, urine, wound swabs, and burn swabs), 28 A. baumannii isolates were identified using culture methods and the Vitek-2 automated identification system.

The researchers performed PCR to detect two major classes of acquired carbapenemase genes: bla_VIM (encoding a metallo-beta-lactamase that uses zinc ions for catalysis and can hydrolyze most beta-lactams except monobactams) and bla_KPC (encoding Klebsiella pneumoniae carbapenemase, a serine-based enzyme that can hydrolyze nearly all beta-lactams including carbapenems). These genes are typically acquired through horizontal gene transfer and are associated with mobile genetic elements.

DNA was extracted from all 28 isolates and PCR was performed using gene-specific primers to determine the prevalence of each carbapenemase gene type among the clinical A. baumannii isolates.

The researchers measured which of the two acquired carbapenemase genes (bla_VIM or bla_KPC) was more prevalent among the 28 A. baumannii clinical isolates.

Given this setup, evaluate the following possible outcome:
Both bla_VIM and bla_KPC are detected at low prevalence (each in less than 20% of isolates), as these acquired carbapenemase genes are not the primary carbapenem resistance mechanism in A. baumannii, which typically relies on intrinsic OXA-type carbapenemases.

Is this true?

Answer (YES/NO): NO